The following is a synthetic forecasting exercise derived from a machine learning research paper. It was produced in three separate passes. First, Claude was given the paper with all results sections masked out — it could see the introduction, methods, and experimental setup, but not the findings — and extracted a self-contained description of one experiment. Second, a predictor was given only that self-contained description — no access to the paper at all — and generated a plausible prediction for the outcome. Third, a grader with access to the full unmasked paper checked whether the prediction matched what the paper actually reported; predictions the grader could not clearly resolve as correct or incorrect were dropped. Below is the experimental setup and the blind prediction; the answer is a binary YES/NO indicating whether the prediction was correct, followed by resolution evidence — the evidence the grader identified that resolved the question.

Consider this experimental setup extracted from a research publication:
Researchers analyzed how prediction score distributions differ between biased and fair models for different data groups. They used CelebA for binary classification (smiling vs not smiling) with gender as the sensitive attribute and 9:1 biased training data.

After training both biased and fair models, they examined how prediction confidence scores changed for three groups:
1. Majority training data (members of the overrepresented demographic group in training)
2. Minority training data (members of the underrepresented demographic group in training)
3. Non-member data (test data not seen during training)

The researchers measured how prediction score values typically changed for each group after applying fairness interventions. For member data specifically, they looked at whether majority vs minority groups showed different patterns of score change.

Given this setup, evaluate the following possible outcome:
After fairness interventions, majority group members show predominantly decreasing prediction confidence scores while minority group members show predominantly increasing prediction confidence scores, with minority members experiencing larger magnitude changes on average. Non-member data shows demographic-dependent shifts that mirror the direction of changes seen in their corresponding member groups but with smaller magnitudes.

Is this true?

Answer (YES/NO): NO